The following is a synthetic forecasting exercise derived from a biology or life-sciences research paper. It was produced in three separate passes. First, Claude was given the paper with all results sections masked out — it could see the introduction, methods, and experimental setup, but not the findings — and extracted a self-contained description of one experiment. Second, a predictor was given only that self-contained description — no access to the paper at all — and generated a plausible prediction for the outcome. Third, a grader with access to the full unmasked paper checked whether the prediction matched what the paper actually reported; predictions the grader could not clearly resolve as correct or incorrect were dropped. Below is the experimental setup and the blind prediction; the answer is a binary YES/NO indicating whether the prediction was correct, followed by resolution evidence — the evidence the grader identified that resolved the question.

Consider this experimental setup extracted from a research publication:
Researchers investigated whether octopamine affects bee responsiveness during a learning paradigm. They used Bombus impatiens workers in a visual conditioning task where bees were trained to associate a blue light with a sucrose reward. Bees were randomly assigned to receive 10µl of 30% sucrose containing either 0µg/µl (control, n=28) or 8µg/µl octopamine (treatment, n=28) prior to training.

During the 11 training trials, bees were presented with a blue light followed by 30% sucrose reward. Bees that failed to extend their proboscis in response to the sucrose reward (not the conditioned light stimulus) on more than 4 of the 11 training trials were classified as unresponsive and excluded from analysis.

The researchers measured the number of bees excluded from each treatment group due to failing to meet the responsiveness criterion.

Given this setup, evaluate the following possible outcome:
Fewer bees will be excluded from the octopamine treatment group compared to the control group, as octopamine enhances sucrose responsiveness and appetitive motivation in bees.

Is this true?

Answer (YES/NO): YES